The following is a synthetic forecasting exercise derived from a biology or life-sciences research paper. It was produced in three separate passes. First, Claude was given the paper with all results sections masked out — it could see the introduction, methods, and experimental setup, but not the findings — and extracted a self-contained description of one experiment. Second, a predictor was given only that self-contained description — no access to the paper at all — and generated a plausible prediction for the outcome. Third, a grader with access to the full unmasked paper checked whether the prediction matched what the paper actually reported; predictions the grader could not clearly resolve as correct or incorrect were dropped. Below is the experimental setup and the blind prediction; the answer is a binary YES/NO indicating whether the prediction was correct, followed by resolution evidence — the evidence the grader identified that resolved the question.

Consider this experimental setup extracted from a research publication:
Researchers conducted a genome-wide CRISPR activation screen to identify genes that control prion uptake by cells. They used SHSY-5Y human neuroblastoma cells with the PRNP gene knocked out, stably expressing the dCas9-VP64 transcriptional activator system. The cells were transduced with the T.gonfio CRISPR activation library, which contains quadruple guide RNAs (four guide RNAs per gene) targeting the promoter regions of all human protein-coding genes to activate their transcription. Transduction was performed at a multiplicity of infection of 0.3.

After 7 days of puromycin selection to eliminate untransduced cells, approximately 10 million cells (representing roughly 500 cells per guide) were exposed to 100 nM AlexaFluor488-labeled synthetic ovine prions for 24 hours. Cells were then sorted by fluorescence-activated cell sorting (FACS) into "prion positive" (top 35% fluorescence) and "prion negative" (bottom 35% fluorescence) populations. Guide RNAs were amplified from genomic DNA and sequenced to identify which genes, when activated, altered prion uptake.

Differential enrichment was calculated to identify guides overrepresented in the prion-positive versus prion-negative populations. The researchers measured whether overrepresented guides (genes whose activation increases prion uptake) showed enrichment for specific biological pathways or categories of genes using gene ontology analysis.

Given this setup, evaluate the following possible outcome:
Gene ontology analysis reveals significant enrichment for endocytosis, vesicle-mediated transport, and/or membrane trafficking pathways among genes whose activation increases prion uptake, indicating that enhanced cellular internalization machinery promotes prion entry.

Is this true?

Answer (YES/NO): NO